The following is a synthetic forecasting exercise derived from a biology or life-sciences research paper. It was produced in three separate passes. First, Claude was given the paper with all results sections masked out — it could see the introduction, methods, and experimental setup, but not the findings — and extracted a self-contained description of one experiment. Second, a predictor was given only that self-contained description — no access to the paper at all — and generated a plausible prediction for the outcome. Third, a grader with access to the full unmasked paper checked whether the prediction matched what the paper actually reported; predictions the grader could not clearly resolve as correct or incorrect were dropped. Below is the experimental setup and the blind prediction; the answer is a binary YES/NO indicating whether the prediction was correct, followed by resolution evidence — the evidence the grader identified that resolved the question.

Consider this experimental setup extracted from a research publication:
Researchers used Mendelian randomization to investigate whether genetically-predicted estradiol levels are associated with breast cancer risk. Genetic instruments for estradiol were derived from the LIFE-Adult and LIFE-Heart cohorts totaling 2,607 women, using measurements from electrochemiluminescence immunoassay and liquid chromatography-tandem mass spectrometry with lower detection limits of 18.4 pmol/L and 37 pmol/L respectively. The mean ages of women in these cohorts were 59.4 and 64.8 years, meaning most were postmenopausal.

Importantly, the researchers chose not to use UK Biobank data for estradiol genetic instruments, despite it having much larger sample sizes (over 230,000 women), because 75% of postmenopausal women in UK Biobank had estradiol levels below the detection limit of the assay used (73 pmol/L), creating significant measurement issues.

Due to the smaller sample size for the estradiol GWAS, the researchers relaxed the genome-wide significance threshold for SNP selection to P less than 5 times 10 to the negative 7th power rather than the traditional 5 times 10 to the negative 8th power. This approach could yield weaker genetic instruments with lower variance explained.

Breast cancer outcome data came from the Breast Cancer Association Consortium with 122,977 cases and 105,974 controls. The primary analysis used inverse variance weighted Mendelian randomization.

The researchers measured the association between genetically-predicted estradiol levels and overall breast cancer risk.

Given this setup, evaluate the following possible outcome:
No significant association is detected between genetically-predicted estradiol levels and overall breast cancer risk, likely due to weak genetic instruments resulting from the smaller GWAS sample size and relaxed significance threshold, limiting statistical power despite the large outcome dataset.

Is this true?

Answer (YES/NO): NO